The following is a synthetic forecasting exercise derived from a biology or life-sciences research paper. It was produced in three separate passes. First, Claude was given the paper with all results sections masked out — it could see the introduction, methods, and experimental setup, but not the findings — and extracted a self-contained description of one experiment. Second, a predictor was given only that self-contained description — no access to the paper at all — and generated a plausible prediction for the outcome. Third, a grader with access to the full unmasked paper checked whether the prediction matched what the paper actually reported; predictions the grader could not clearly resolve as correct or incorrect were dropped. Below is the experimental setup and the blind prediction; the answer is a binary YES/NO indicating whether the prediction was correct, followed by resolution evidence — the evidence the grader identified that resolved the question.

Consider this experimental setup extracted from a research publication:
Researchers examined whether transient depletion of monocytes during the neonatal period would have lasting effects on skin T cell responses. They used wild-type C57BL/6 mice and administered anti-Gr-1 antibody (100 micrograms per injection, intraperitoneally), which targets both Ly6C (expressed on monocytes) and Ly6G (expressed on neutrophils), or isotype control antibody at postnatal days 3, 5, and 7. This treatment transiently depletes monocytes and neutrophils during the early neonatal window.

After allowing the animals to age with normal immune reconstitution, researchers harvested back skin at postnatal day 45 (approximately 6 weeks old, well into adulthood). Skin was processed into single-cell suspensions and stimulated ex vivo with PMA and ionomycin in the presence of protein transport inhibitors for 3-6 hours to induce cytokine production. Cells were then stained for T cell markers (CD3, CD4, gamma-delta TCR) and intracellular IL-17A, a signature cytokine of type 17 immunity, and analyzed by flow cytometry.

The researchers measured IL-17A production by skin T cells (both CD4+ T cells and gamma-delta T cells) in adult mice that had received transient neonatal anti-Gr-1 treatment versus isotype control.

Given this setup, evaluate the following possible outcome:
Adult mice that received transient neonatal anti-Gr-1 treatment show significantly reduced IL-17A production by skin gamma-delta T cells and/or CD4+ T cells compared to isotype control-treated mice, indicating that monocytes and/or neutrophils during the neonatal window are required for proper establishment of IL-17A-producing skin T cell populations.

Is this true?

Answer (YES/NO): NO